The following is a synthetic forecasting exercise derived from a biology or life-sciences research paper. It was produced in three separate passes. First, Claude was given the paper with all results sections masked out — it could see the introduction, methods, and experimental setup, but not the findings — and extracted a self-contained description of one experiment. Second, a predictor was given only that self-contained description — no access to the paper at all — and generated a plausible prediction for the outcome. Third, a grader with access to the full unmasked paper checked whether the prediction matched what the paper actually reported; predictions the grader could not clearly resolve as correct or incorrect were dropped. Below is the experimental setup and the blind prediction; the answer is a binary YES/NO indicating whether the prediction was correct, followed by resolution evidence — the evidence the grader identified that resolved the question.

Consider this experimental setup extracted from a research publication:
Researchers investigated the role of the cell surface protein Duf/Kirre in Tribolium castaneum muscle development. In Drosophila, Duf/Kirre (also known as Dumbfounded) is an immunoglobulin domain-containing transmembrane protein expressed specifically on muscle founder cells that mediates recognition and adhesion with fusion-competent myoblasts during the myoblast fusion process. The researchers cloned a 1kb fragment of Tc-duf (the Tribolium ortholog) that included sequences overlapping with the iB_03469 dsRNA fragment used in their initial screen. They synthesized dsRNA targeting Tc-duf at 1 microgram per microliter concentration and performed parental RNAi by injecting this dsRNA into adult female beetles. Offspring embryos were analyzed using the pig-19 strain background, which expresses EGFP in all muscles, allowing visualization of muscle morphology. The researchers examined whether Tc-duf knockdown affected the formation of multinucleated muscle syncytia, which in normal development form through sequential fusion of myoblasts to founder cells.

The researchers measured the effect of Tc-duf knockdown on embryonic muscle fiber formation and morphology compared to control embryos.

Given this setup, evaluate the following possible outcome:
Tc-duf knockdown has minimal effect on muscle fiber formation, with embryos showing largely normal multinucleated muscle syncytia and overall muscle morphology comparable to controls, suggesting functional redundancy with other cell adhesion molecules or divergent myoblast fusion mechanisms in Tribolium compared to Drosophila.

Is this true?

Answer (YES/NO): NO